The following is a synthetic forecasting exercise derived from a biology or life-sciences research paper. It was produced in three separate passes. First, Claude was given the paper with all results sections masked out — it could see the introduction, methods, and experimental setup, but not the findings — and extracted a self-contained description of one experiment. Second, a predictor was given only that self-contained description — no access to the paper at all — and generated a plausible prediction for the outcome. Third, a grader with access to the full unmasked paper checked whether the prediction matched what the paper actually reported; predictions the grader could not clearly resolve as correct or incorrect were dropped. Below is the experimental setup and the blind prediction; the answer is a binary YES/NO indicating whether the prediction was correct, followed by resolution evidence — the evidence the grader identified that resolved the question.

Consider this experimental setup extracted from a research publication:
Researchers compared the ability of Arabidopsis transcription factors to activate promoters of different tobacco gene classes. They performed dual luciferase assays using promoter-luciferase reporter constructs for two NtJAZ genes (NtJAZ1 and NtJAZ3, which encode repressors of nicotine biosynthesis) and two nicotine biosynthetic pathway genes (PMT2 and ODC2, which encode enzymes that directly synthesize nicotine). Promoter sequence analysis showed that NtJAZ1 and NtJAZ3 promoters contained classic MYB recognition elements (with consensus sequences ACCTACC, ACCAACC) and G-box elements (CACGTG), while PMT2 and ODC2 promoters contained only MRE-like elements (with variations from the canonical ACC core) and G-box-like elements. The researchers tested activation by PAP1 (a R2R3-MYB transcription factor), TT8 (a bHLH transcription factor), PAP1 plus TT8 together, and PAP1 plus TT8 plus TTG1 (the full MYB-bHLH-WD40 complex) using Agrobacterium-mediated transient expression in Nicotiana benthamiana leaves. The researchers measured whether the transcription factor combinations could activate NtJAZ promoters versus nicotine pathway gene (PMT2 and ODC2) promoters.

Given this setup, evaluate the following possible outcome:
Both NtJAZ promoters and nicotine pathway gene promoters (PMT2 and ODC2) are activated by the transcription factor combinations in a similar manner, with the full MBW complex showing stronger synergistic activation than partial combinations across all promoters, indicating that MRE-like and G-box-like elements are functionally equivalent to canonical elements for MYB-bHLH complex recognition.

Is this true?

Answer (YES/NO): NO